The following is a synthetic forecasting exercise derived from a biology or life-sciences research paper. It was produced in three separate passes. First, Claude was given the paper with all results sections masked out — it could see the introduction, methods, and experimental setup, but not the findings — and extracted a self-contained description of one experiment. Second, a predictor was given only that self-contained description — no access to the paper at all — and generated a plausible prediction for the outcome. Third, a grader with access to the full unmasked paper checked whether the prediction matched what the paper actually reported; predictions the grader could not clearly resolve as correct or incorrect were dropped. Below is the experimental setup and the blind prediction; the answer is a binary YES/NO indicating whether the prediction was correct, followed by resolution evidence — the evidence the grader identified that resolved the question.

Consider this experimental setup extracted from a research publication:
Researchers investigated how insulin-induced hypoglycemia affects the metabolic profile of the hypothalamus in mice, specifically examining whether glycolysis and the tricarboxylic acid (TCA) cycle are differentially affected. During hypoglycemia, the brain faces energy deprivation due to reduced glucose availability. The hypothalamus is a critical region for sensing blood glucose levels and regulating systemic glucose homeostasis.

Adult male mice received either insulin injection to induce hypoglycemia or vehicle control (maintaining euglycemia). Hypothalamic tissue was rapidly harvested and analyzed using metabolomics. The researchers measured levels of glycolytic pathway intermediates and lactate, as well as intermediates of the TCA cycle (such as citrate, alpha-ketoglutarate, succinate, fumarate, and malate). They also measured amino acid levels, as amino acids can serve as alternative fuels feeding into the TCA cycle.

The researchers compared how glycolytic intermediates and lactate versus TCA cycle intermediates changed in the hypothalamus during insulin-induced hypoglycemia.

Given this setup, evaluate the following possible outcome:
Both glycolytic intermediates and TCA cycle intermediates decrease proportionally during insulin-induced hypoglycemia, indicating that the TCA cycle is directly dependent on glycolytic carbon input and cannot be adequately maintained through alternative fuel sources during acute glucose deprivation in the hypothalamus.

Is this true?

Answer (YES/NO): NO